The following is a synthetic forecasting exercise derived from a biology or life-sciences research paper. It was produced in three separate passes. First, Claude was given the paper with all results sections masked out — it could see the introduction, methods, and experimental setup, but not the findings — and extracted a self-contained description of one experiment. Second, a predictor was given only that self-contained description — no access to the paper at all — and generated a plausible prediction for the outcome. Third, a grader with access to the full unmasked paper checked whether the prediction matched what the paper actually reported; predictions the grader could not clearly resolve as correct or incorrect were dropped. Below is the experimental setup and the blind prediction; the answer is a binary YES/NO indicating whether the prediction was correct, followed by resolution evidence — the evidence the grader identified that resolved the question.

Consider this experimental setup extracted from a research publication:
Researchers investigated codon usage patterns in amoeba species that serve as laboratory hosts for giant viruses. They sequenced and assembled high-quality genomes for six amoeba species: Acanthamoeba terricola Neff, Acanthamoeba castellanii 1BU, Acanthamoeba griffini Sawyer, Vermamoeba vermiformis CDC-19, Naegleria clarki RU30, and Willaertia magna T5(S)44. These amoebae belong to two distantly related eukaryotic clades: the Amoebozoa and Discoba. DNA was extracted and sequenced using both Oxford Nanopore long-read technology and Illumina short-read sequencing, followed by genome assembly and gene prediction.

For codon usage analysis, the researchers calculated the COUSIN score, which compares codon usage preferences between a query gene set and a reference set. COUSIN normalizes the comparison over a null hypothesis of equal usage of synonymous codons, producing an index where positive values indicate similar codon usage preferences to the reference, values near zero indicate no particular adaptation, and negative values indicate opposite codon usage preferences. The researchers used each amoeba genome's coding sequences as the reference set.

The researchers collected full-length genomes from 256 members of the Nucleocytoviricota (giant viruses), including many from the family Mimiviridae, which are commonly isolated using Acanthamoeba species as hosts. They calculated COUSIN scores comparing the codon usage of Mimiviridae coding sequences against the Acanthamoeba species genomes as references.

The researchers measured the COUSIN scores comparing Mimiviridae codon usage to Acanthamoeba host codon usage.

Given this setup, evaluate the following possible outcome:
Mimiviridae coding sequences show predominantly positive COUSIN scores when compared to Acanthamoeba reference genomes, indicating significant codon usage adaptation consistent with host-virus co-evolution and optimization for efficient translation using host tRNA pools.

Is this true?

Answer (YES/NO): NO